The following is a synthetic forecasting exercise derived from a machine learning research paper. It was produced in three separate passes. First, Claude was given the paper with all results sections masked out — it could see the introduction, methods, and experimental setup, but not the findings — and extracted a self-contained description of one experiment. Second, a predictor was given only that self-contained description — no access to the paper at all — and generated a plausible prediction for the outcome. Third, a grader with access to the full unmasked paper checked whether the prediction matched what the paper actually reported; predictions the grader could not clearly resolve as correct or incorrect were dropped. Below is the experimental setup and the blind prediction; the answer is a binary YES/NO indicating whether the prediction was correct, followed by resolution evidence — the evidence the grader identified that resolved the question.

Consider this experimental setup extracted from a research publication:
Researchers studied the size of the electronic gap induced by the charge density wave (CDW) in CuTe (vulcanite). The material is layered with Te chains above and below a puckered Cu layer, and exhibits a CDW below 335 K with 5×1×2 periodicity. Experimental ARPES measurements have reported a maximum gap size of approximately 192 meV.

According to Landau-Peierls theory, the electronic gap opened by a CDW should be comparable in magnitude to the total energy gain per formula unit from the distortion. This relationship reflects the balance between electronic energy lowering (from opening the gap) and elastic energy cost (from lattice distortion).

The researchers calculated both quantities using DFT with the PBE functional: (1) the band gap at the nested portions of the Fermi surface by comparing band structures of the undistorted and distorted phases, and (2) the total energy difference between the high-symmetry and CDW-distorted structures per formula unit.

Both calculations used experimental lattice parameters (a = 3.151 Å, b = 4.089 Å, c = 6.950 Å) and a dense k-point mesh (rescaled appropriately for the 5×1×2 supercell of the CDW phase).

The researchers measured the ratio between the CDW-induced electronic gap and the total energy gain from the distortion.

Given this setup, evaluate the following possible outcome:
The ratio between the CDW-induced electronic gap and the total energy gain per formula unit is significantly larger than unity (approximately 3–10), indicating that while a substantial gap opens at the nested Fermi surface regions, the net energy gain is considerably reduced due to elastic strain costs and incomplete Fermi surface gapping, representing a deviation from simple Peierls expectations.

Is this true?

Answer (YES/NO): NO